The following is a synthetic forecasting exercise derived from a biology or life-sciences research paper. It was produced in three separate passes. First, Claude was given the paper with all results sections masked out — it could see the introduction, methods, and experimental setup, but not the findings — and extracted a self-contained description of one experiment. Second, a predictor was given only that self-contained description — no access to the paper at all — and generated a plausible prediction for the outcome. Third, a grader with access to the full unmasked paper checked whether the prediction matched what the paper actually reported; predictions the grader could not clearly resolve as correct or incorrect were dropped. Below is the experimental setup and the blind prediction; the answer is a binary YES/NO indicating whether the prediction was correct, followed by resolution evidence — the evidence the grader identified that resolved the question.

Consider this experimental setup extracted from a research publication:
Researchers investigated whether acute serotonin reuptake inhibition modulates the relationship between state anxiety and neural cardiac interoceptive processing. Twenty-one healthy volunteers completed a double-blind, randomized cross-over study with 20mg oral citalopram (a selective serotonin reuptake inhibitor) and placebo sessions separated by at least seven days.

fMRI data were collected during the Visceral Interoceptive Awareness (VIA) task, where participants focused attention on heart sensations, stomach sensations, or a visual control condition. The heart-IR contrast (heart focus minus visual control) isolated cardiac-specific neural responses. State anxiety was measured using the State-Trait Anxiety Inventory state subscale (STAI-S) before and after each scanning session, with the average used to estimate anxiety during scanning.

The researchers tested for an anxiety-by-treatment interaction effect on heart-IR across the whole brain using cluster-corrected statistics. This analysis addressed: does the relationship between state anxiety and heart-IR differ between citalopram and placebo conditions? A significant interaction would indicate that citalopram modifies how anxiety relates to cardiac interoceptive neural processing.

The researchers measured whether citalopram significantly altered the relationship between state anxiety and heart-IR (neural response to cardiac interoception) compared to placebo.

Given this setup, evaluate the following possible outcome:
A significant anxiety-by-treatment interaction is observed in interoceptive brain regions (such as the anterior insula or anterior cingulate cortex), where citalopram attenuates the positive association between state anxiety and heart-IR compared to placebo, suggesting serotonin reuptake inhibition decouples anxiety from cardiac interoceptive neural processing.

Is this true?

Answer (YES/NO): YES